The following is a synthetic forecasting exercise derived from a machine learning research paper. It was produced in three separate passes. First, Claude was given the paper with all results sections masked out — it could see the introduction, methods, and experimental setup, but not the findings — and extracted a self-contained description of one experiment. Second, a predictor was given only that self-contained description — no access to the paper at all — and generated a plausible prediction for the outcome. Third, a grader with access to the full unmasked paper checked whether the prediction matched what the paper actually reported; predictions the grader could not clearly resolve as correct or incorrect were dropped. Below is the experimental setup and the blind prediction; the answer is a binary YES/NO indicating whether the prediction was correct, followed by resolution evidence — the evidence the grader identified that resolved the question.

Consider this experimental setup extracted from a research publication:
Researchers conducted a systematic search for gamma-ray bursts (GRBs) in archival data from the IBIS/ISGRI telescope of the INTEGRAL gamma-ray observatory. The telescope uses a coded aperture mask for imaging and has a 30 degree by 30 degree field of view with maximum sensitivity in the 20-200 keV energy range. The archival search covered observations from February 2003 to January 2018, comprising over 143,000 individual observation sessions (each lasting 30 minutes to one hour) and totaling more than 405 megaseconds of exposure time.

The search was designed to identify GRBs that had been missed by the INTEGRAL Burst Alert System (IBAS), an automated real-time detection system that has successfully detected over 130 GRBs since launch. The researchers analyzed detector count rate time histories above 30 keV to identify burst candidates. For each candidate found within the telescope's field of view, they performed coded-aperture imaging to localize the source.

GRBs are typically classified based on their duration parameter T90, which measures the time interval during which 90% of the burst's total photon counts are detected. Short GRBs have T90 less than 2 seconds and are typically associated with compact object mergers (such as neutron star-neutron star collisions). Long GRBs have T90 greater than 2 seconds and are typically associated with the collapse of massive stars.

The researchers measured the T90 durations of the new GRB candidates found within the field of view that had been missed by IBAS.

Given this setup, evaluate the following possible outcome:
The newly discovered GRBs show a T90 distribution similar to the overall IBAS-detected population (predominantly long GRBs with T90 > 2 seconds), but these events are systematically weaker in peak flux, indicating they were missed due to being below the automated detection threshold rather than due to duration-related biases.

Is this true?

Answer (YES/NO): NO